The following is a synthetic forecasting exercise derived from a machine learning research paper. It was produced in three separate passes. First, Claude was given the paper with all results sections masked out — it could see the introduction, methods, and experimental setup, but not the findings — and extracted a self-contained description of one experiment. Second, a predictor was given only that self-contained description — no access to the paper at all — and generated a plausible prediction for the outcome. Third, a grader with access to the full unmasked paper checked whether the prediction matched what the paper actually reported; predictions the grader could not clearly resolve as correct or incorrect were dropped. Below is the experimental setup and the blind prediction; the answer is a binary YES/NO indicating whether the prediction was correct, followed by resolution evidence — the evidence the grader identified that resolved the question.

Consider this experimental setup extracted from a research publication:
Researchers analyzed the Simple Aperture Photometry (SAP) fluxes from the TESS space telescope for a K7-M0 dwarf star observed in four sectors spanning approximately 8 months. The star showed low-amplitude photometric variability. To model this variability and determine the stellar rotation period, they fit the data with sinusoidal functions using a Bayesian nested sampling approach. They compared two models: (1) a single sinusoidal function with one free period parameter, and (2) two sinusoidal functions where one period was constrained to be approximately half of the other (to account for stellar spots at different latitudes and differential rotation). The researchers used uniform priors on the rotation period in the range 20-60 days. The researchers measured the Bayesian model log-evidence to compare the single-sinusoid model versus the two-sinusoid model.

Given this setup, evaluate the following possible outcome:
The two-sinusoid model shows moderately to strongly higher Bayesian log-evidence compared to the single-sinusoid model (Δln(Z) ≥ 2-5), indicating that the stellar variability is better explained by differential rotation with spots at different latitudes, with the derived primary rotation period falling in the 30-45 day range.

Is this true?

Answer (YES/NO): YES